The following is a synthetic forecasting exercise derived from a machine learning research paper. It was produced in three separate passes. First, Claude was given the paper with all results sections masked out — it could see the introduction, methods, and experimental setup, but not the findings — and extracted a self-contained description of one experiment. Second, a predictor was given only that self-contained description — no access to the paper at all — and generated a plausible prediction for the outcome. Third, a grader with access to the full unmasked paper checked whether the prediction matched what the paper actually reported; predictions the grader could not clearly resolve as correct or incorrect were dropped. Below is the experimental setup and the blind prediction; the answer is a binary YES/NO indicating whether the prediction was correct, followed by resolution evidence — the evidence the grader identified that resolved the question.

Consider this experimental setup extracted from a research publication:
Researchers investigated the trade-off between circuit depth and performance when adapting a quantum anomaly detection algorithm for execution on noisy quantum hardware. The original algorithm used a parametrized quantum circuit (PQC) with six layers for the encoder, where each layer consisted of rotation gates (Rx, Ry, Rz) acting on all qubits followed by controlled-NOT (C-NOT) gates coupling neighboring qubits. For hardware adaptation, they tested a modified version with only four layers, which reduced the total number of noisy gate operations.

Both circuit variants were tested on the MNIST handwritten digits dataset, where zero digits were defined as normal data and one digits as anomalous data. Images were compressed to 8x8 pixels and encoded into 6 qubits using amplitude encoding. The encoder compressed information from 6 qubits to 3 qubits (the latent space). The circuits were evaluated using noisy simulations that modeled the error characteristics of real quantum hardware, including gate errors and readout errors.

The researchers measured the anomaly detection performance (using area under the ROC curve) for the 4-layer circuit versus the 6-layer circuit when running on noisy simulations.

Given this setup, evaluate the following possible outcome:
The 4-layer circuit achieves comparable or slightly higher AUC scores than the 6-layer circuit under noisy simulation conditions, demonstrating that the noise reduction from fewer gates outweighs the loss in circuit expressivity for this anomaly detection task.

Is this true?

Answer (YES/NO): YES